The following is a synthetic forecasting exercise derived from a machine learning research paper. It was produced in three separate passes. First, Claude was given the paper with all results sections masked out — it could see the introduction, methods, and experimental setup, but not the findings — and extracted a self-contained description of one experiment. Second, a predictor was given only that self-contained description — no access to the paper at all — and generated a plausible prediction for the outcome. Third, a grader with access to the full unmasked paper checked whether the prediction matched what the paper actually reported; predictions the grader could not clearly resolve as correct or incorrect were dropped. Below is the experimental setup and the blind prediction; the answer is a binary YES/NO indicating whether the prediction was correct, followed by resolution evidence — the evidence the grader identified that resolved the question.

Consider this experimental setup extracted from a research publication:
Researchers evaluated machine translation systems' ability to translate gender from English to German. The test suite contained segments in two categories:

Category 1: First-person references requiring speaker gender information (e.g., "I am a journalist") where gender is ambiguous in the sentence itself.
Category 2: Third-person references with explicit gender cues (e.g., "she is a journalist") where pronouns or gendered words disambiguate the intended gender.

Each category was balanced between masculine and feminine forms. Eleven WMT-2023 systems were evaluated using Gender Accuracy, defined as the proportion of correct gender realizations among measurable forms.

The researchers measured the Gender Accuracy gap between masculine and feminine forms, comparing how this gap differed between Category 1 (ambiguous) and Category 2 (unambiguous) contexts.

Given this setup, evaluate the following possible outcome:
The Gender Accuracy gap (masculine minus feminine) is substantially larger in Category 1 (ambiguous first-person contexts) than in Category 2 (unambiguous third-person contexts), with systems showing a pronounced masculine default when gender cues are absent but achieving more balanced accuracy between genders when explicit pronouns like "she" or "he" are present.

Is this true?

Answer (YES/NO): YES